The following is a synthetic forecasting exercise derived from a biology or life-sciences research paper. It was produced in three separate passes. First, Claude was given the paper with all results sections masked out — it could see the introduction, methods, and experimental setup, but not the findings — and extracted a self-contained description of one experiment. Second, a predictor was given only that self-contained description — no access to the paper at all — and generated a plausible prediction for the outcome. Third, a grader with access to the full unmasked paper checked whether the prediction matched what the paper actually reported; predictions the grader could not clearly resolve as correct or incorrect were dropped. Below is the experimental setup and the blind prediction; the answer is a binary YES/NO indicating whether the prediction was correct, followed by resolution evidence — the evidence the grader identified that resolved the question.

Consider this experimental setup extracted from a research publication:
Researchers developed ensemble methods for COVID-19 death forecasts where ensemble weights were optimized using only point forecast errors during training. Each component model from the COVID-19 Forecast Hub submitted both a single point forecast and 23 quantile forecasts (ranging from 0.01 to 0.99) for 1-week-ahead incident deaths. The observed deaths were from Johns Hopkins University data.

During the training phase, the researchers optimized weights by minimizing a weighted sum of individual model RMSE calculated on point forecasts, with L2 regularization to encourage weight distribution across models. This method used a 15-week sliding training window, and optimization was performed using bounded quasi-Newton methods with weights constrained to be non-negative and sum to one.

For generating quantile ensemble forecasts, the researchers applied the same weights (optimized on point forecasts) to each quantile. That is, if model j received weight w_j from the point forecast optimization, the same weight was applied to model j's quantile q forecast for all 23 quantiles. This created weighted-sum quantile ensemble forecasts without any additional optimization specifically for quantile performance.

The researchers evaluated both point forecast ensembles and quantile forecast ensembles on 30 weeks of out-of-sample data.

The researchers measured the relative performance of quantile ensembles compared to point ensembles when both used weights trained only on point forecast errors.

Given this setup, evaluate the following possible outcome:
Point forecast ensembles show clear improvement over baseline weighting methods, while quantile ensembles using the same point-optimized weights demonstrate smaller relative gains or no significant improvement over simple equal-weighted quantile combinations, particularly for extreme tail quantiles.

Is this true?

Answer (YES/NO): NO